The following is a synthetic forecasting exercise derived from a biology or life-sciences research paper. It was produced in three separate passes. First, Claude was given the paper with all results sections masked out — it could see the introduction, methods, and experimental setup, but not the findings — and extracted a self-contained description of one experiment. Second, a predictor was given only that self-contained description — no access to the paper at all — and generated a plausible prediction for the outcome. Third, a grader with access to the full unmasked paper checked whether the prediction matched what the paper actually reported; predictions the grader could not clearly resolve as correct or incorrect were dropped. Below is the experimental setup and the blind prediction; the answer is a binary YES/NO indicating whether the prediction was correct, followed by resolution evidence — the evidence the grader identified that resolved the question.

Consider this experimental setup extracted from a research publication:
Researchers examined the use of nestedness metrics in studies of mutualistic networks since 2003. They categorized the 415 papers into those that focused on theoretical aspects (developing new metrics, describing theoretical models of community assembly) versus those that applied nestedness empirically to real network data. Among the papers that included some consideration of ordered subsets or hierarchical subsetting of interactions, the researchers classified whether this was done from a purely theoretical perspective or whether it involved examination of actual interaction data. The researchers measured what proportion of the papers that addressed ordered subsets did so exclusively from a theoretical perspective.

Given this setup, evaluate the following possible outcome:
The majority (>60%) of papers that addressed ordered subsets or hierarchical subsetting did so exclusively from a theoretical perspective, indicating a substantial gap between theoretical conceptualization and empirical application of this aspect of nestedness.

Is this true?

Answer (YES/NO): YES